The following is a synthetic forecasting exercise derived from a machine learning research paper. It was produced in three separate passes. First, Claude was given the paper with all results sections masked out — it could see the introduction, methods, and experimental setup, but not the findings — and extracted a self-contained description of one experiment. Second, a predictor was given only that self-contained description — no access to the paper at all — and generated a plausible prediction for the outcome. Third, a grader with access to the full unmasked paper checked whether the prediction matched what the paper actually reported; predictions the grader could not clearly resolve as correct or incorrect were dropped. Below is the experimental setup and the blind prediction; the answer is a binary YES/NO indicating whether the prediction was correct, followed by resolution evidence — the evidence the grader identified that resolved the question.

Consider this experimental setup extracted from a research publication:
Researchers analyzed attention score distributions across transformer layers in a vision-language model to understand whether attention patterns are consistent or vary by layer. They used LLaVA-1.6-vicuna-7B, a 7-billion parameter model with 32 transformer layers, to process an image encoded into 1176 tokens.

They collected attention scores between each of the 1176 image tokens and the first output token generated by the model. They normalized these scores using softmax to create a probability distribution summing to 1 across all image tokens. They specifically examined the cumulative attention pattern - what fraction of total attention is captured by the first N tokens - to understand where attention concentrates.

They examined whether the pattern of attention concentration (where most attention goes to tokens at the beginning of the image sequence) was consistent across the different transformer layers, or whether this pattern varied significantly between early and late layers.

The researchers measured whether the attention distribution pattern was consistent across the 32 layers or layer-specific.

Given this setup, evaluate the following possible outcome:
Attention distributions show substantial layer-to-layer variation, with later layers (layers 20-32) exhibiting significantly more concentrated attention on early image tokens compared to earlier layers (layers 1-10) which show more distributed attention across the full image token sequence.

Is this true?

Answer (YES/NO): NO